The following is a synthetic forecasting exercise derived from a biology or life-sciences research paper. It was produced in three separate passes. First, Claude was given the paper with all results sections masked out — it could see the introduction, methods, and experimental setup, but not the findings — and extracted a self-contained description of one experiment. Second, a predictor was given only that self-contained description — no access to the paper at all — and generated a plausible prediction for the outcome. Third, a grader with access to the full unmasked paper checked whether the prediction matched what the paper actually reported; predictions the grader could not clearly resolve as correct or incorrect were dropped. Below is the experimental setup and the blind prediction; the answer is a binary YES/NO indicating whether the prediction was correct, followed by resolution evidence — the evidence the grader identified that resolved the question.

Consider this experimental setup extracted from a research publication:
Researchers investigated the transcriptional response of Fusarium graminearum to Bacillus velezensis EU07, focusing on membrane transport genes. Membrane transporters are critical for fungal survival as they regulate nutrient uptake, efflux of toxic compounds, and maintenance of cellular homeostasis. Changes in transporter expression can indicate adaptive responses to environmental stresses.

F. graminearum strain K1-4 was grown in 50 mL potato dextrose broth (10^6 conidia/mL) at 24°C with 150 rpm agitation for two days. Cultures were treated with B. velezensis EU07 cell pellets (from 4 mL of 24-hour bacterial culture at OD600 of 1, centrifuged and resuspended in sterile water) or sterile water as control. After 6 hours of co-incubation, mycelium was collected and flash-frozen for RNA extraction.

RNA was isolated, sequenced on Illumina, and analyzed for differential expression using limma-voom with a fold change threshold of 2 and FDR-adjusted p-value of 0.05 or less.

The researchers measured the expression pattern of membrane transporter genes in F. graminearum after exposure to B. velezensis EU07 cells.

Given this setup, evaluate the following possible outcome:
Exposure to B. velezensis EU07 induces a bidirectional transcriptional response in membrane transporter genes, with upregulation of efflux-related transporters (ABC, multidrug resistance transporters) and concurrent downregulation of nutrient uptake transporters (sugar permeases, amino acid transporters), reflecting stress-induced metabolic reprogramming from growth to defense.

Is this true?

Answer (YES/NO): NO